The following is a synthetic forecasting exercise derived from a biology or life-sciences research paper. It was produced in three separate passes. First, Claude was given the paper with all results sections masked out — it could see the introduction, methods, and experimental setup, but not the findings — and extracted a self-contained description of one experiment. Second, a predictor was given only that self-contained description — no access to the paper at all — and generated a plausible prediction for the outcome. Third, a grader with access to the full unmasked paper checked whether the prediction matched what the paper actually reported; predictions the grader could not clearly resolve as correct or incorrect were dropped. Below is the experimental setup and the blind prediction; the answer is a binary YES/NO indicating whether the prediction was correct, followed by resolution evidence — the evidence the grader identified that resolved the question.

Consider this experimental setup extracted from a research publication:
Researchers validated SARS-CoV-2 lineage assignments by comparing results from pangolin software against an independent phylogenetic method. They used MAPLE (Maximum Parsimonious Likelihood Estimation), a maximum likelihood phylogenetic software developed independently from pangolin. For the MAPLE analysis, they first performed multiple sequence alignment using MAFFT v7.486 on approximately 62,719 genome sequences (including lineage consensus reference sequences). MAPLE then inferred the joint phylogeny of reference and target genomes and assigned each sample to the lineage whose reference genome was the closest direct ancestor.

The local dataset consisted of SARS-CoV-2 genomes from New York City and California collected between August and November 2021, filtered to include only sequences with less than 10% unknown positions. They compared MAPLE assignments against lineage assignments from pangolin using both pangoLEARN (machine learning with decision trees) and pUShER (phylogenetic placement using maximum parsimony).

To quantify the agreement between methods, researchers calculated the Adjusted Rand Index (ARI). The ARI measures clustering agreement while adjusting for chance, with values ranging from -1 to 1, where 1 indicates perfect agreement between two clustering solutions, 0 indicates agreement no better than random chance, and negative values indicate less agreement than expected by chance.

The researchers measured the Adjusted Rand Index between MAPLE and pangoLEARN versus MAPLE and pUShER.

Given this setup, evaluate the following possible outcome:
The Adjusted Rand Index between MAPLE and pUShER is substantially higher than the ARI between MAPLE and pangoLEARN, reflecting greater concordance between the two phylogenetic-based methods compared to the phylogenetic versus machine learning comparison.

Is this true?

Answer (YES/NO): NO